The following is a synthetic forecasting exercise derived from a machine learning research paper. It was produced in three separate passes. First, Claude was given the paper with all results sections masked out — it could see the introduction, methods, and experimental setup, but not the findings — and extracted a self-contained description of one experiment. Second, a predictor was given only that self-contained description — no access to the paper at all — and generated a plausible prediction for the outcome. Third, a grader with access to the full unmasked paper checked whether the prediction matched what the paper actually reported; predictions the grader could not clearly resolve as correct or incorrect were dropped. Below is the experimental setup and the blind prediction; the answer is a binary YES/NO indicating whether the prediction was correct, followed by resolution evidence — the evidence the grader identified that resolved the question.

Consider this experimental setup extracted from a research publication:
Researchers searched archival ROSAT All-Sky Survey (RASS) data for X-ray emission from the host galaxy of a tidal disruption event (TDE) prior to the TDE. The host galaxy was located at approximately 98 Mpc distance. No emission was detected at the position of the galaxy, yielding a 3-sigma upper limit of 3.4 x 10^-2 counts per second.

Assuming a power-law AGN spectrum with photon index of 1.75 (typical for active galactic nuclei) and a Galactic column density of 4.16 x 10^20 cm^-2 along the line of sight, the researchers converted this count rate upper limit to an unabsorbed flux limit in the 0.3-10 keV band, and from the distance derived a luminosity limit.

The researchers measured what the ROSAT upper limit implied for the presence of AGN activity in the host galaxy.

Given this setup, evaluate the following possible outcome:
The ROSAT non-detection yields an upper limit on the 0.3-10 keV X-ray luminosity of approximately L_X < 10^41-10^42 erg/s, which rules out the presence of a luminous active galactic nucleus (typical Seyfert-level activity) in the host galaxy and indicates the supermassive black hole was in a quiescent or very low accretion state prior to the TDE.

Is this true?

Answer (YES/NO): NO